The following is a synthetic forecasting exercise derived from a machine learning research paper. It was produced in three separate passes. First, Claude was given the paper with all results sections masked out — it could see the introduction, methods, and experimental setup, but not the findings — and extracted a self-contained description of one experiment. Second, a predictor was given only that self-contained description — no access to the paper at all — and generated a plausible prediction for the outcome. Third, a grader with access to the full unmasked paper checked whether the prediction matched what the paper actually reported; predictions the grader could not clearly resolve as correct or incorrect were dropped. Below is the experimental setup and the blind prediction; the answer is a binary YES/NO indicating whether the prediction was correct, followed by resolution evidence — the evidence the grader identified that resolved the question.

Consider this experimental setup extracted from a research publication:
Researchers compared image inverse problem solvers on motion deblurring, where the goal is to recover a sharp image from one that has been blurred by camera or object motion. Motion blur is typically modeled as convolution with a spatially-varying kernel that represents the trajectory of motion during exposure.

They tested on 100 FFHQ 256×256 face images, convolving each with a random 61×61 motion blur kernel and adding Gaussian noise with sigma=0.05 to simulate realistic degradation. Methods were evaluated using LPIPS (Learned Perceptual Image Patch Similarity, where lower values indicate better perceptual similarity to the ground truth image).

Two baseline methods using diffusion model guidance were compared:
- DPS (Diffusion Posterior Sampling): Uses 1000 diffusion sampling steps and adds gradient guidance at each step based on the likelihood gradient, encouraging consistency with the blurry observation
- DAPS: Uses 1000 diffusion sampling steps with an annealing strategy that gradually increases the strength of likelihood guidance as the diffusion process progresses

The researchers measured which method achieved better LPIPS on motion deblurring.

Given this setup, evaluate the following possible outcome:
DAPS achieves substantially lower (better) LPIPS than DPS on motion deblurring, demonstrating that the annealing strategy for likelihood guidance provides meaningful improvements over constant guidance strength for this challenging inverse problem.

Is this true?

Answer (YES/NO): YES